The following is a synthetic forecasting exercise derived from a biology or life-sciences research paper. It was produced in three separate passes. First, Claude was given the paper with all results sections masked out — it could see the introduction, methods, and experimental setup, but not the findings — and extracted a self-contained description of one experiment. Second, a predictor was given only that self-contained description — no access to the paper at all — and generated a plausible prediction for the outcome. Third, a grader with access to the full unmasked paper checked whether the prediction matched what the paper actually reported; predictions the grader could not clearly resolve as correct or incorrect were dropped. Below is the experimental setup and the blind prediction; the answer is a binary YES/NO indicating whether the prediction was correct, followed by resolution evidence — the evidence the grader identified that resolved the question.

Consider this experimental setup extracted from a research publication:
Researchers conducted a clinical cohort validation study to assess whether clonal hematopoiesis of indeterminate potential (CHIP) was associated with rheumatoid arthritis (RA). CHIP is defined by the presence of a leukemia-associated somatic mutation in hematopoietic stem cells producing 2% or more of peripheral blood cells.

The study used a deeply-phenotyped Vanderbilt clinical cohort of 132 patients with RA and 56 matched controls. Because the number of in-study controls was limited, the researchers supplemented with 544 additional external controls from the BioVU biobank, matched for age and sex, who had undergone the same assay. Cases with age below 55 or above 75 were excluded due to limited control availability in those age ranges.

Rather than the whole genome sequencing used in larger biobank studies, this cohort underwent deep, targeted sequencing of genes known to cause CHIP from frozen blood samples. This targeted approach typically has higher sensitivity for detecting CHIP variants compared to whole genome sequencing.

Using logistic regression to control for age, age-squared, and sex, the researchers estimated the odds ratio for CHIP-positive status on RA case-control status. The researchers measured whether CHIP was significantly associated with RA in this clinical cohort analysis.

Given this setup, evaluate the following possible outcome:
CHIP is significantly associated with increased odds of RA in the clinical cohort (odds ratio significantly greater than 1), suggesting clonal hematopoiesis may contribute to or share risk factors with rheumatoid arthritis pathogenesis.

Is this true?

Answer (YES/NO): YES